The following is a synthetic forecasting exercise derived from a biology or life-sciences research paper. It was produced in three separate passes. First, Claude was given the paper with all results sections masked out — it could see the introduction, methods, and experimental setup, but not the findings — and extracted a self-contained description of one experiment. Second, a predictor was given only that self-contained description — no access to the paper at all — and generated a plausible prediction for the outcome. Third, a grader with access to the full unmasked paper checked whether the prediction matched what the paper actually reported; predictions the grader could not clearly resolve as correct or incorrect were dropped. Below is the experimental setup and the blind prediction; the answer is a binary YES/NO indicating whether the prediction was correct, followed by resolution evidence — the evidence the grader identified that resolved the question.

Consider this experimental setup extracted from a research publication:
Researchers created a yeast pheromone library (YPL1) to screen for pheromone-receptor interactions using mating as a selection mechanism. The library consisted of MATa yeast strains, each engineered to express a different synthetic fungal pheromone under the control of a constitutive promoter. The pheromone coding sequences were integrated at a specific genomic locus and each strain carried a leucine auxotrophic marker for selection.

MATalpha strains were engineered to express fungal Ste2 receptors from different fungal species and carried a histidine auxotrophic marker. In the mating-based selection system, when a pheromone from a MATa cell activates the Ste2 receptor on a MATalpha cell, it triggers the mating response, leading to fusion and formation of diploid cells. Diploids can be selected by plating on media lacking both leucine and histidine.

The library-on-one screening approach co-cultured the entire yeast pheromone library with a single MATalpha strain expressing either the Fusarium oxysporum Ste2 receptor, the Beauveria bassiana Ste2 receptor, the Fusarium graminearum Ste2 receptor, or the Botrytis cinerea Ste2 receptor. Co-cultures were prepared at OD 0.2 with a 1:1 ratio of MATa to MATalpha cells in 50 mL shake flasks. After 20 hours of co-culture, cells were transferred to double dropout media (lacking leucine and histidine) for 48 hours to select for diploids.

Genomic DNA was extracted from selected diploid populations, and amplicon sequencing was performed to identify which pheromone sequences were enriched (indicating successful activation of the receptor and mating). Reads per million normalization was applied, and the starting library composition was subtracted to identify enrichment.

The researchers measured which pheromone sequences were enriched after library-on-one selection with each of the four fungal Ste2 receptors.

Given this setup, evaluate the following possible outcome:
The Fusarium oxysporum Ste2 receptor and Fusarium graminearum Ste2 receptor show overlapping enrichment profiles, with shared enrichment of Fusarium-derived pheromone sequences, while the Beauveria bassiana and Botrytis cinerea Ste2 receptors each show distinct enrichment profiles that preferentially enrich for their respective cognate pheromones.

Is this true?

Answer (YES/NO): NO